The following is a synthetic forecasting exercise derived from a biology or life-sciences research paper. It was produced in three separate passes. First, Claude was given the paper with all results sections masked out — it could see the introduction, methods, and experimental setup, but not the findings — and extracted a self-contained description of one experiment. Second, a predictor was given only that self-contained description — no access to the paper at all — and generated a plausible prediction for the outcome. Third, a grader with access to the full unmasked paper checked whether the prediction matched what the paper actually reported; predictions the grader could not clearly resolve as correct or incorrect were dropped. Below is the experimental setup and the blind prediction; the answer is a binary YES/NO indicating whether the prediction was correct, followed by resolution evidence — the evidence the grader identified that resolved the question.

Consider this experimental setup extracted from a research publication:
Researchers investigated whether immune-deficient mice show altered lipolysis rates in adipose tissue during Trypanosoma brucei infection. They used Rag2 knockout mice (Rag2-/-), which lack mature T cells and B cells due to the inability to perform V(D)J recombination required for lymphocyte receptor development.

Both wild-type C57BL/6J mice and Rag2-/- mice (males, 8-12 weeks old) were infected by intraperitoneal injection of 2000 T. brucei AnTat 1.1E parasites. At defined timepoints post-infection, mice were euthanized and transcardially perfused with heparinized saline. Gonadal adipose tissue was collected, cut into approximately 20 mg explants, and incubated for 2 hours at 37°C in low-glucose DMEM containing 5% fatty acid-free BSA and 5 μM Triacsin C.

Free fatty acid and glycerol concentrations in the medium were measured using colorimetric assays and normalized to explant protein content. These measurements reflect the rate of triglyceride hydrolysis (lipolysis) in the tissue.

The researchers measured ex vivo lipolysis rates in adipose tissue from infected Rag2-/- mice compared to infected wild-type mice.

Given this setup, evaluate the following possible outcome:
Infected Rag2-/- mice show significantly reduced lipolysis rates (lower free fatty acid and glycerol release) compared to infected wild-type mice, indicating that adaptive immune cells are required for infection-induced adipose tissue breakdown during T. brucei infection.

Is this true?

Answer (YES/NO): NO